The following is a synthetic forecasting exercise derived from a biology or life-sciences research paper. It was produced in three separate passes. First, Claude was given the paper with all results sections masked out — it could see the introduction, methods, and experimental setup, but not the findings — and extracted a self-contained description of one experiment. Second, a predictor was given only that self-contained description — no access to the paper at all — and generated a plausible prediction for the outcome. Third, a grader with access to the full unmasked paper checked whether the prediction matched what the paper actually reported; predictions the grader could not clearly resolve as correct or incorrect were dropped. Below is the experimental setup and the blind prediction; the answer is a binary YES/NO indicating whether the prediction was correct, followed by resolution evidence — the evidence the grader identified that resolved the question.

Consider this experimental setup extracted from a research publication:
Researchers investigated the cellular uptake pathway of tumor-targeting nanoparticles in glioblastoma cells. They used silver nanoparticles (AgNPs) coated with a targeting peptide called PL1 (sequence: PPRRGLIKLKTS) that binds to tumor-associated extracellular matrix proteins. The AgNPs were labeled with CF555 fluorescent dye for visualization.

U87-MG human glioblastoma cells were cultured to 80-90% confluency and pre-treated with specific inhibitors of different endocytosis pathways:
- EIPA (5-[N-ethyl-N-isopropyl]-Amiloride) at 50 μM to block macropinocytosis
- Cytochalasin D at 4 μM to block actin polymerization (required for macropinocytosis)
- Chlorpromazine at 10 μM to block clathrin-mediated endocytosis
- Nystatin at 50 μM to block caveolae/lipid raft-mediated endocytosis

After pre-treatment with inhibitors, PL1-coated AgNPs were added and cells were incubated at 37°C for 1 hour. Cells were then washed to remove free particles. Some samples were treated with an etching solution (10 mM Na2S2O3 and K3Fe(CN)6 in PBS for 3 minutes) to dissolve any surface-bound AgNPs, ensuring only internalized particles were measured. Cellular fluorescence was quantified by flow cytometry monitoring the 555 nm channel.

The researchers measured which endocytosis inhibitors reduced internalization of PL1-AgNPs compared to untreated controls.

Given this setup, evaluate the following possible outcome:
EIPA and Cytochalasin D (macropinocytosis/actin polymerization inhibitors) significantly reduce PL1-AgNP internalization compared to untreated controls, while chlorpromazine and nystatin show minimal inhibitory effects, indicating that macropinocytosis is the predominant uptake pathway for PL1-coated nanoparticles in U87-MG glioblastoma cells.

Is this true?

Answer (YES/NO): NO